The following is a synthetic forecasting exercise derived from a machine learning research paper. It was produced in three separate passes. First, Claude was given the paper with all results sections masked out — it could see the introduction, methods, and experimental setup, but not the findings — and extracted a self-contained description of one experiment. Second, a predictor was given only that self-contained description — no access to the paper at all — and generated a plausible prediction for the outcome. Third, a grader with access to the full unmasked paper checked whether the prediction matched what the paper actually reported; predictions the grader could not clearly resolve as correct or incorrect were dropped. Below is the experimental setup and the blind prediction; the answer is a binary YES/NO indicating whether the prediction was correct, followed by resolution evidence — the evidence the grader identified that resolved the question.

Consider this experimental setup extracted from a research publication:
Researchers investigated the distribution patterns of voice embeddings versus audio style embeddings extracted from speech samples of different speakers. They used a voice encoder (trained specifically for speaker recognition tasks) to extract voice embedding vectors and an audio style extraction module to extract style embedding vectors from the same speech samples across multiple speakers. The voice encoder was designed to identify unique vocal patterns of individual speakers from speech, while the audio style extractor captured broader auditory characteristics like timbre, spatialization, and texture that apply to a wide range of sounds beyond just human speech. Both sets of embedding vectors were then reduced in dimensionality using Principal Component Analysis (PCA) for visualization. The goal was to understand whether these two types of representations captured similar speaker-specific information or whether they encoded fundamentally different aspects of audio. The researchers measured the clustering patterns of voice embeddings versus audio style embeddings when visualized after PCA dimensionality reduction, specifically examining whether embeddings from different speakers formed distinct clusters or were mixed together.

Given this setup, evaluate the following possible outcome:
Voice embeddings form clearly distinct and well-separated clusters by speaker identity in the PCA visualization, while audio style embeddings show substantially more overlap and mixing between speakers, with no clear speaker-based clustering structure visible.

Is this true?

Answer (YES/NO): YES